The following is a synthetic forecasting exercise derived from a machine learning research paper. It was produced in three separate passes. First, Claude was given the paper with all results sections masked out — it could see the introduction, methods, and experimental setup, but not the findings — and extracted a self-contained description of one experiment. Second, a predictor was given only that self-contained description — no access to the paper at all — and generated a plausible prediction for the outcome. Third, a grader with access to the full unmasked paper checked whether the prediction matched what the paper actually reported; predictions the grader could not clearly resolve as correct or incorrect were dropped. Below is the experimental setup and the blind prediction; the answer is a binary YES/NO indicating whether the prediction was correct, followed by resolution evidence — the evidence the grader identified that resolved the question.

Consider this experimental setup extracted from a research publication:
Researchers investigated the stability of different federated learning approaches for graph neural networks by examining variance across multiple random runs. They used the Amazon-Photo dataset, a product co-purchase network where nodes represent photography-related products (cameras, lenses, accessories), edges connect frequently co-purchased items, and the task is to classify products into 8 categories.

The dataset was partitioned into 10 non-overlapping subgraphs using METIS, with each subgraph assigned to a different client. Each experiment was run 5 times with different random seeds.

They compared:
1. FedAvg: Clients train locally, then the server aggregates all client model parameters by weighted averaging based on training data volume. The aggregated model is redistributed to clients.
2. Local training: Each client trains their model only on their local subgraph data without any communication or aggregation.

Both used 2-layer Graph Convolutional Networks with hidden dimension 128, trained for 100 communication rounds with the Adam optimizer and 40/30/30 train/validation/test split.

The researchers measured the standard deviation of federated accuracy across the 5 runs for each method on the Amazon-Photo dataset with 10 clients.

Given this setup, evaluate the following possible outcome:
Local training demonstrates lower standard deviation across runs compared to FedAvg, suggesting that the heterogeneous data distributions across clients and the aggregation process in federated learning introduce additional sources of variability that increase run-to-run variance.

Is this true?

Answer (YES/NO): YES